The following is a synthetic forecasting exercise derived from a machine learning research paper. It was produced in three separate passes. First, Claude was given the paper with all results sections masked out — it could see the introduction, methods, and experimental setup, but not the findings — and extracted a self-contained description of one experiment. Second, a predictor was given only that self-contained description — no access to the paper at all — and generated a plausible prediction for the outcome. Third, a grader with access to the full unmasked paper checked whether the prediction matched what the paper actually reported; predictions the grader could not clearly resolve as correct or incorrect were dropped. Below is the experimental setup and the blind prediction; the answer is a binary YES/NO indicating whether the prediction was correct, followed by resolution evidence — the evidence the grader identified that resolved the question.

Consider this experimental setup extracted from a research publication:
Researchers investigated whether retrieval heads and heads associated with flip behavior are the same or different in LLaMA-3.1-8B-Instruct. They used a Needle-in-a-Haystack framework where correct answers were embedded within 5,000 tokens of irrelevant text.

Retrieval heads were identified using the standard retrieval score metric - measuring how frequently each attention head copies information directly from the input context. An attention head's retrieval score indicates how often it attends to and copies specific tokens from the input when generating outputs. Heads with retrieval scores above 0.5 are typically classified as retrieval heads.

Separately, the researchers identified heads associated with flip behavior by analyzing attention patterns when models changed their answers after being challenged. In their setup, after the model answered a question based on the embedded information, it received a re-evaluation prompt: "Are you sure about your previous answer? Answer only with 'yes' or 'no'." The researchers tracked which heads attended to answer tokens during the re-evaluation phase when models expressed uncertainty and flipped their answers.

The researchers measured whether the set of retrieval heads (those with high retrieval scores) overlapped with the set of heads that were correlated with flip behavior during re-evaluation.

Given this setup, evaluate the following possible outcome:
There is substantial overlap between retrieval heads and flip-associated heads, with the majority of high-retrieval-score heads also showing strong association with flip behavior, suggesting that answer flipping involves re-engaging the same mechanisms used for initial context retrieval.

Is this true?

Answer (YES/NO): NO